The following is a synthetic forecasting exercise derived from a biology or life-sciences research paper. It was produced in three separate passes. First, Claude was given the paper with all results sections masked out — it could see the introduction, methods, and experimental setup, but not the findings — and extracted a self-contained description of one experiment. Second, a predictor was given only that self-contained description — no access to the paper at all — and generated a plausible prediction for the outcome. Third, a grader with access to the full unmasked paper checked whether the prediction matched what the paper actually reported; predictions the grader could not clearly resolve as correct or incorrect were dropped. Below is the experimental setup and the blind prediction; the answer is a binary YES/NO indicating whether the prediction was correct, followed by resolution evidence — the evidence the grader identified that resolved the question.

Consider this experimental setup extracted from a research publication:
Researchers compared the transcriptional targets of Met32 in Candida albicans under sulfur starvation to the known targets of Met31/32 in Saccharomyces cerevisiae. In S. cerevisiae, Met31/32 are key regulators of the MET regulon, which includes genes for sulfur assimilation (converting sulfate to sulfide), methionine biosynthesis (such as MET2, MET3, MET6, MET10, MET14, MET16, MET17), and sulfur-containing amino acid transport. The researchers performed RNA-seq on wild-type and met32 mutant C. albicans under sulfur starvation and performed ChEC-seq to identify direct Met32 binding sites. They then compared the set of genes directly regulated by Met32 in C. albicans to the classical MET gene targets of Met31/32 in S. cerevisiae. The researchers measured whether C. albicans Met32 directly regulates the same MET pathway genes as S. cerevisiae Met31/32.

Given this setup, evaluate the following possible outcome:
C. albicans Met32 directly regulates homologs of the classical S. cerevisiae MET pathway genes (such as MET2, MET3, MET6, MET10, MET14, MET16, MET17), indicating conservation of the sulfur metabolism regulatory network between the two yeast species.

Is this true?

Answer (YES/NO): NO